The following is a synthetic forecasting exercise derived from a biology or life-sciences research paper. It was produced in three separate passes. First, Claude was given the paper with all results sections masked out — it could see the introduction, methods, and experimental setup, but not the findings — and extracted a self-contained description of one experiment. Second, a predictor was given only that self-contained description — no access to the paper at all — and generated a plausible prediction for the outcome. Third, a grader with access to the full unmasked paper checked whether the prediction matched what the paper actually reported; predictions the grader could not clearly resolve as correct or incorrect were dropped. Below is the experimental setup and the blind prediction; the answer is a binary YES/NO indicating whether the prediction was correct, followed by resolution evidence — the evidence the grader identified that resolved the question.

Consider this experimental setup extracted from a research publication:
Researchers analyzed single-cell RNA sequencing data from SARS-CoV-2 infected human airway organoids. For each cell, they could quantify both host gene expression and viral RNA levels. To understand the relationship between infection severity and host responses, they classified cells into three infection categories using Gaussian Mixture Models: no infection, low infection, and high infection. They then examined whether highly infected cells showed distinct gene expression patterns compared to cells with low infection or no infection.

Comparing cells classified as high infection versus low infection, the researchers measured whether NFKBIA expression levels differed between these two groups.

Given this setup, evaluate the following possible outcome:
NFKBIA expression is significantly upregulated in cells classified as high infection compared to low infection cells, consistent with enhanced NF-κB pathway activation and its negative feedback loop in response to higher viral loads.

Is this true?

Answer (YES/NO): YES